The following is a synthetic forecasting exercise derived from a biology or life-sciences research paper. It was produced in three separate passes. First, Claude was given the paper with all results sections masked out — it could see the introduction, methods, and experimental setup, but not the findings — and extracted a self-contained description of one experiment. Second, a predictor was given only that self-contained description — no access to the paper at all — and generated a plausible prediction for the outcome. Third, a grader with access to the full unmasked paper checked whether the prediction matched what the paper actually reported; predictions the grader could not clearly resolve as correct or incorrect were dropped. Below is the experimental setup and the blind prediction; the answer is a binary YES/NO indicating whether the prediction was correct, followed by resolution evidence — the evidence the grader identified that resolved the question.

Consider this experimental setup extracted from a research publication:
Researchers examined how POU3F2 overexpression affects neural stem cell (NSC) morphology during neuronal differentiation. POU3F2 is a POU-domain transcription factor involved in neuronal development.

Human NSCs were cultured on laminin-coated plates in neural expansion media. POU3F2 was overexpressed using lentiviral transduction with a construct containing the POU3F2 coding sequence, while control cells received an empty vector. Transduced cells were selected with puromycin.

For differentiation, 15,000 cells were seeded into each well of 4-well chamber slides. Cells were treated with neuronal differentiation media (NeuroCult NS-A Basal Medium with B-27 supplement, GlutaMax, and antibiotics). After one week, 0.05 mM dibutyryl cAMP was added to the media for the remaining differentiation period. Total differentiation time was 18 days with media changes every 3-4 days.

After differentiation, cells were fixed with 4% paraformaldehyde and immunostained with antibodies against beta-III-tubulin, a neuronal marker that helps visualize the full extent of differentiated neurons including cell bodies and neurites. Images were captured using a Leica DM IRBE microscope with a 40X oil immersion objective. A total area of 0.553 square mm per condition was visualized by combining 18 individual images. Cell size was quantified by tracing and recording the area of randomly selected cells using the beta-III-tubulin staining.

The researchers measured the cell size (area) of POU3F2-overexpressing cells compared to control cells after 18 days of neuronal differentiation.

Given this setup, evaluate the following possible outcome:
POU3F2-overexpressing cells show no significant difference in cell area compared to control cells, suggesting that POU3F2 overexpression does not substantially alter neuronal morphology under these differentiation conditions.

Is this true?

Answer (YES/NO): NO